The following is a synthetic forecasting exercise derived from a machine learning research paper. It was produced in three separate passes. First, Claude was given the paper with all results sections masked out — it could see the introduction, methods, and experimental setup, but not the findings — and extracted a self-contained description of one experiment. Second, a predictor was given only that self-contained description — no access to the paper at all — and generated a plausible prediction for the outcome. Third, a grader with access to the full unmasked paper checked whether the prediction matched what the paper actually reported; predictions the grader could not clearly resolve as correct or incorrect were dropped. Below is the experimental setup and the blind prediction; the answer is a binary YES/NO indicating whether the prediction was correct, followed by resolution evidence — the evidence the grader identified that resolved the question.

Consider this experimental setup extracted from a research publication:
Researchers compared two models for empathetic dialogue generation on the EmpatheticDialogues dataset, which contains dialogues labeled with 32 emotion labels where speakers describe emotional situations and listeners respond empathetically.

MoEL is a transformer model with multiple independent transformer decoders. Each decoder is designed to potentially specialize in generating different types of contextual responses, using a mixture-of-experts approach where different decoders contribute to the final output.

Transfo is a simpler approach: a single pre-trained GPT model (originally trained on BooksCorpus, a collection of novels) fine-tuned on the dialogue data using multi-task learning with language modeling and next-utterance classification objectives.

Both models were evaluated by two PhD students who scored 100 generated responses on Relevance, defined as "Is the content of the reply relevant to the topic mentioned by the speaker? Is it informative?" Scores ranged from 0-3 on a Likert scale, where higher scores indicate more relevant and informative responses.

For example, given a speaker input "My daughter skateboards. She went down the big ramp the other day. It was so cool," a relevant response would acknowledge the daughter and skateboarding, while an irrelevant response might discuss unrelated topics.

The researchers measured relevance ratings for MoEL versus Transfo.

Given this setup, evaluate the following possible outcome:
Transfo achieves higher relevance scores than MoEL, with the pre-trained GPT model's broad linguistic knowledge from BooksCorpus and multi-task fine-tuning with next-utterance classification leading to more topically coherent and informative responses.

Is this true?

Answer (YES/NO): YES